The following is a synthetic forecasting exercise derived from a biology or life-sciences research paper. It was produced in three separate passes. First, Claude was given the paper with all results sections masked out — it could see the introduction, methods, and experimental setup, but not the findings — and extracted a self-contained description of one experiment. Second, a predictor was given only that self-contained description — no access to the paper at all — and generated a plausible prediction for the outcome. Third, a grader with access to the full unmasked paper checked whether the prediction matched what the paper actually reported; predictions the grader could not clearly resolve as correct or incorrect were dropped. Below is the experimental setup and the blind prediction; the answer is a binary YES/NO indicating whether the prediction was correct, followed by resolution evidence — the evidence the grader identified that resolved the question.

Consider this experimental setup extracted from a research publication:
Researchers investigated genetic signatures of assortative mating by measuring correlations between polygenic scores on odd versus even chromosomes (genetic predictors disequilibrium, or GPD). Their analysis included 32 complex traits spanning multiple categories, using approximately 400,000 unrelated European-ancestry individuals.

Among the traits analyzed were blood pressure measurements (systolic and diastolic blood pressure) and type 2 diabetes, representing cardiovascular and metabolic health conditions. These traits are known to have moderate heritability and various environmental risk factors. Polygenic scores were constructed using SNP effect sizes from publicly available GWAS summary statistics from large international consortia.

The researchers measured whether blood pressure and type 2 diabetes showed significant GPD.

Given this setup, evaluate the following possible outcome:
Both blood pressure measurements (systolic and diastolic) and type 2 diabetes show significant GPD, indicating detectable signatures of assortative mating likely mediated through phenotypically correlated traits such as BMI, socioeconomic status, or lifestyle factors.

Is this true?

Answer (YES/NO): NO